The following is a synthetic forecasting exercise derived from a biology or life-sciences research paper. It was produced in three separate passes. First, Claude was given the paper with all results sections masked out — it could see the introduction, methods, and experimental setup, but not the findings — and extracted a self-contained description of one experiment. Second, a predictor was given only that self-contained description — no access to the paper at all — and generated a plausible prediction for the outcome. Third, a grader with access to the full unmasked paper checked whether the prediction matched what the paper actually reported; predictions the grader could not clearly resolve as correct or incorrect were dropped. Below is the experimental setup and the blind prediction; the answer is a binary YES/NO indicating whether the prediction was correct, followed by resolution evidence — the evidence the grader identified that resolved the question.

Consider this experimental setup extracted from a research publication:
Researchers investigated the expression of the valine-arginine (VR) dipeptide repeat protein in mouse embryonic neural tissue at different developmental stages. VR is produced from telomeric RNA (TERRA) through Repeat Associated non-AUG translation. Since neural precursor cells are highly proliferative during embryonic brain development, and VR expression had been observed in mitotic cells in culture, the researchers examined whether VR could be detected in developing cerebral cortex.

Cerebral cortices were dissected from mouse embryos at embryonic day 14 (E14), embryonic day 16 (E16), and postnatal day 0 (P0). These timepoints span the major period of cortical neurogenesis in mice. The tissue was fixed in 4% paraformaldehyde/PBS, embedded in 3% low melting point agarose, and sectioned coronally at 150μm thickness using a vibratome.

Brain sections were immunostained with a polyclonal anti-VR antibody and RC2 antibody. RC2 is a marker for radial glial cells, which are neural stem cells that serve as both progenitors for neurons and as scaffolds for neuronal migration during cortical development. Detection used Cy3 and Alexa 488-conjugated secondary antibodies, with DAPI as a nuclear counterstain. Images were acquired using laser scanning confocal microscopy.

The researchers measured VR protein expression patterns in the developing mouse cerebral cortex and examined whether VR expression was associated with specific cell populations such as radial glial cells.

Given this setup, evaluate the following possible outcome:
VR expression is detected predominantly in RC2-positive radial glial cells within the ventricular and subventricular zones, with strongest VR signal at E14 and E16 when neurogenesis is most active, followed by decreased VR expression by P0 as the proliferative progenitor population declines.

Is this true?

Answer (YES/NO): NO